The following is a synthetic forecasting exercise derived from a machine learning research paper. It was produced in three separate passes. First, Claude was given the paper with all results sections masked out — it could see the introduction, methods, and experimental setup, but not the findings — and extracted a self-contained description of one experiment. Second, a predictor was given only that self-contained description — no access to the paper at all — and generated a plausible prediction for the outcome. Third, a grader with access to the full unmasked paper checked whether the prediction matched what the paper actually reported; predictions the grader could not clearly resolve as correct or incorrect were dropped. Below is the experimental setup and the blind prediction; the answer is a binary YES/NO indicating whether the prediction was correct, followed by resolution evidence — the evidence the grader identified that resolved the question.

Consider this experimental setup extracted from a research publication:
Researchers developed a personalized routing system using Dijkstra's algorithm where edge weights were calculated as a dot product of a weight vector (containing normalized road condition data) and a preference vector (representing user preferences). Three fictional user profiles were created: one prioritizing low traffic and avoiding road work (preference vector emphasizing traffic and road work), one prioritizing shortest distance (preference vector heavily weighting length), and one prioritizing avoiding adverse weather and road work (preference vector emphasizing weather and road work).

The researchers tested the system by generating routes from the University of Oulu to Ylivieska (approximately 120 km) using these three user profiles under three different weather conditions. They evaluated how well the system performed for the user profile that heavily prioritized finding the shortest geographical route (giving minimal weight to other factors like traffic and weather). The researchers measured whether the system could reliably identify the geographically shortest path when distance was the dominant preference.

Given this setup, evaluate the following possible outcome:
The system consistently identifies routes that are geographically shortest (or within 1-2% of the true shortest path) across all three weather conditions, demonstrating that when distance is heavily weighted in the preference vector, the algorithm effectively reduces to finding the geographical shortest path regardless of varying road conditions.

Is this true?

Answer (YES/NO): NO